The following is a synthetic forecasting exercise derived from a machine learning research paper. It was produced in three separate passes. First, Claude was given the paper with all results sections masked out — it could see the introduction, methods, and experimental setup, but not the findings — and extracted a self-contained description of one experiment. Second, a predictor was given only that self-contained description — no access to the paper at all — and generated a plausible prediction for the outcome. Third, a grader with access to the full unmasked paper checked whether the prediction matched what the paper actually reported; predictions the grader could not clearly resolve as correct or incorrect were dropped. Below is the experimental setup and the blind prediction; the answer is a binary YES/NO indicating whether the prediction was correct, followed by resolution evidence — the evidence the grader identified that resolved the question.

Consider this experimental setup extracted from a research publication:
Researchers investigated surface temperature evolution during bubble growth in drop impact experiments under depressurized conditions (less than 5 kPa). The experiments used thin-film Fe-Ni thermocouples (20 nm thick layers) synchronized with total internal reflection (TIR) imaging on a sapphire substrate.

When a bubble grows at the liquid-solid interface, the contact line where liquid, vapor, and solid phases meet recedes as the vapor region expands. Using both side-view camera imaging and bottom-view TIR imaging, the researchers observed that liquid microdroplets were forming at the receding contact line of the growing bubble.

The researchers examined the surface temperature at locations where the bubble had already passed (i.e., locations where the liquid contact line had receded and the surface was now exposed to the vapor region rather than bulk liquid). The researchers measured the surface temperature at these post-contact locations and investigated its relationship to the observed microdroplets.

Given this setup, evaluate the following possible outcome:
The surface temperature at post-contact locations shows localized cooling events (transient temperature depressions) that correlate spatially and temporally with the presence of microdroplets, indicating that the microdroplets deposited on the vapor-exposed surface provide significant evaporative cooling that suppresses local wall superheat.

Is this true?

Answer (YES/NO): YES